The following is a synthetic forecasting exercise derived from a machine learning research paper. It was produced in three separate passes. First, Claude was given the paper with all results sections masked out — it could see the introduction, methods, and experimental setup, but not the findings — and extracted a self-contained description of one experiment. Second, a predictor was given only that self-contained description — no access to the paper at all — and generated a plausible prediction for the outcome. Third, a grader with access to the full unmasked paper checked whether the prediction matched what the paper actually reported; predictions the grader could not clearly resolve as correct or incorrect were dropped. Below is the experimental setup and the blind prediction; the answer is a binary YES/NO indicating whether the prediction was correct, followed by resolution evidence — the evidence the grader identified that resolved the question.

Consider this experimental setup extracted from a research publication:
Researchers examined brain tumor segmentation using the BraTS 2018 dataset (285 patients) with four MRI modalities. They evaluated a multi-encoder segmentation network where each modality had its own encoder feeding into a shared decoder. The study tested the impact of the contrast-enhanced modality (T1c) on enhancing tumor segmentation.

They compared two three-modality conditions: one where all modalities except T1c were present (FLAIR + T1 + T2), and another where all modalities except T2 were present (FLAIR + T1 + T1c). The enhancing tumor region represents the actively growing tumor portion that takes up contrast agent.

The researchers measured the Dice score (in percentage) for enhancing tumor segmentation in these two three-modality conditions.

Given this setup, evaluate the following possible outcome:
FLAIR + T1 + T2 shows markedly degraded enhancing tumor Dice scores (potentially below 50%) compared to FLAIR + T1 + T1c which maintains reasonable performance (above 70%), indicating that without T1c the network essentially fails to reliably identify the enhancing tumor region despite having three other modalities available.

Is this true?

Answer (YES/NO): NO